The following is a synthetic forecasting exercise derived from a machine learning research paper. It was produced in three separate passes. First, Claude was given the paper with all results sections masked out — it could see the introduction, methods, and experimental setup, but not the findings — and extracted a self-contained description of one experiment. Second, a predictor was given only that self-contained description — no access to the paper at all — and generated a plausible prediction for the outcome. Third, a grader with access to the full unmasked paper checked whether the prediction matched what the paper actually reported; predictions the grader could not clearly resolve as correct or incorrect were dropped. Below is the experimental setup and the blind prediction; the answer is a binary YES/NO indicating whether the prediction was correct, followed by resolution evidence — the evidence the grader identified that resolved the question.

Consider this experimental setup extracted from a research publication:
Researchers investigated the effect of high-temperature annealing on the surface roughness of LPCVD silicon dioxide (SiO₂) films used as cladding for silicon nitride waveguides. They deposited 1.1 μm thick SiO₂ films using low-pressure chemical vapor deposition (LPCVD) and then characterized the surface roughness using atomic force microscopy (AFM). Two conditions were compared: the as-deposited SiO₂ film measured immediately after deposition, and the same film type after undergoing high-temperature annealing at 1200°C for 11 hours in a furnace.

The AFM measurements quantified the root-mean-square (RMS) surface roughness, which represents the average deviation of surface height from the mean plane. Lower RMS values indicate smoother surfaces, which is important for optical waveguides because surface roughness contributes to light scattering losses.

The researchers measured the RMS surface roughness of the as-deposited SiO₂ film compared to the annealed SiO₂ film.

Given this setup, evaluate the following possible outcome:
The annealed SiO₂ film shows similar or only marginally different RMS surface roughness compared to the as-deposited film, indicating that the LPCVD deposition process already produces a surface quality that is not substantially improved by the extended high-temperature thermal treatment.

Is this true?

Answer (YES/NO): NO